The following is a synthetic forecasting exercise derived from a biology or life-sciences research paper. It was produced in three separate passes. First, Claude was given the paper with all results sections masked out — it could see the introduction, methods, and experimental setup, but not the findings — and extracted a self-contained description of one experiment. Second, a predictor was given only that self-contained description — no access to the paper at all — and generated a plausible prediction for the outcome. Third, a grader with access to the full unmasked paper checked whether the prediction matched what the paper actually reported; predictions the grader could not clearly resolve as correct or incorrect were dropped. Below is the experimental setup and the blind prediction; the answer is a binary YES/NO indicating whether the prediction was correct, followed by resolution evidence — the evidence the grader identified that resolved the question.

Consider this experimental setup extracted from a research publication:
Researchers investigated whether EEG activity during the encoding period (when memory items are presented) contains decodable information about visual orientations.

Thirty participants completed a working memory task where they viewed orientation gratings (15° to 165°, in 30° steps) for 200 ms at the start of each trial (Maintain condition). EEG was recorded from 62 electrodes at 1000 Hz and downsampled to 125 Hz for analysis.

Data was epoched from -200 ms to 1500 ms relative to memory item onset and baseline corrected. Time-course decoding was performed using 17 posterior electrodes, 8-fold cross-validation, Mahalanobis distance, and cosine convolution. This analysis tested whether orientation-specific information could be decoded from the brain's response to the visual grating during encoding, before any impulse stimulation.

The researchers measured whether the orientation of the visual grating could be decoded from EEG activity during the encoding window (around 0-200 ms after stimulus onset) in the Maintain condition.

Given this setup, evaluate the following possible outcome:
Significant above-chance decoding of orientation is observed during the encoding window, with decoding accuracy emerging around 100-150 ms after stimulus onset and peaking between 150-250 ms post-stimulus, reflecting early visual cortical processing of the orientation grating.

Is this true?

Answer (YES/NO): NO